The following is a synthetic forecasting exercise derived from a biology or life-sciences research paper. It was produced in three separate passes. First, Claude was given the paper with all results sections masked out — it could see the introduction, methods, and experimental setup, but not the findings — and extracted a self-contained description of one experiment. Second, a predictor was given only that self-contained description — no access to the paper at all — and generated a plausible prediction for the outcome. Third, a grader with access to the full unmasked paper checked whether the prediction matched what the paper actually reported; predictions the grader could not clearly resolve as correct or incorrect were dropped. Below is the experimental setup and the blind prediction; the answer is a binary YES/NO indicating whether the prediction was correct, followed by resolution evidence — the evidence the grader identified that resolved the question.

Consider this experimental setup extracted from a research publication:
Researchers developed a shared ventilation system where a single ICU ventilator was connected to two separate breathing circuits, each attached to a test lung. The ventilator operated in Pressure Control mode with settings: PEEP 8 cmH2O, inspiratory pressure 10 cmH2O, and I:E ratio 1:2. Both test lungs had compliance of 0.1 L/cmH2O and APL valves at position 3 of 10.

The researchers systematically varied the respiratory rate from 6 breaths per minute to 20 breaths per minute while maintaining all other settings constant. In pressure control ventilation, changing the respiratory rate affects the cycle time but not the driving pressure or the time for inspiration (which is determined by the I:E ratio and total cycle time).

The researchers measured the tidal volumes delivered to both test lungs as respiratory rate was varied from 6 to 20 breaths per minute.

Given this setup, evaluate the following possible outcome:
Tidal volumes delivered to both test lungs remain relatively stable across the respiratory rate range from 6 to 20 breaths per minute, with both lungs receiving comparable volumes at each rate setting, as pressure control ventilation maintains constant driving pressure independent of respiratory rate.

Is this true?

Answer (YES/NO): NO